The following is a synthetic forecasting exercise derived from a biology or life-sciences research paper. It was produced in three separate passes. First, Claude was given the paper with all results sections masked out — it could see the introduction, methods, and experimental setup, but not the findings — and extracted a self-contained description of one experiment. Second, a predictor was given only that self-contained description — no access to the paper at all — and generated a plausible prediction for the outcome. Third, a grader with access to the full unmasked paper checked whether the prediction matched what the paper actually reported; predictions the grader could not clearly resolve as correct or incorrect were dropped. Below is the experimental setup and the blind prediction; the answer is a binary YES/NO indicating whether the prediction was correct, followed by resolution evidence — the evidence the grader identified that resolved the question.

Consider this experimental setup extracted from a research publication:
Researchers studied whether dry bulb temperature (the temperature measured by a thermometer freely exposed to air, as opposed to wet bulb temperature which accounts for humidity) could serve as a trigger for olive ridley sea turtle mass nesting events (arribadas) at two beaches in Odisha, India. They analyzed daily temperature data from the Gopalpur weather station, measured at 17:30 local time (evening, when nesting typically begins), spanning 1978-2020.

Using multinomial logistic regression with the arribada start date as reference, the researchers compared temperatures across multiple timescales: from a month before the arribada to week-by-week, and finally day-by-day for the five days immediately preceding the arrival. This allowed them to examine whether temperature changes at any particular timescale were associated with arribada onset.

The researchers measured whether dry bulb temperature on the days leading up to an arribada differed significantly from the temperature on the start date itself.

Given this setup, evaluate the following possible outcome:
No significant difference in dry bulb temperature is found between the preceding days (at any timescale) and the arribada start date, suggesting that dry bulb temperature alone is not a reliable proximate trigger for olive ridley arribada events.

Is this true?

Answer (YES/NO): NO